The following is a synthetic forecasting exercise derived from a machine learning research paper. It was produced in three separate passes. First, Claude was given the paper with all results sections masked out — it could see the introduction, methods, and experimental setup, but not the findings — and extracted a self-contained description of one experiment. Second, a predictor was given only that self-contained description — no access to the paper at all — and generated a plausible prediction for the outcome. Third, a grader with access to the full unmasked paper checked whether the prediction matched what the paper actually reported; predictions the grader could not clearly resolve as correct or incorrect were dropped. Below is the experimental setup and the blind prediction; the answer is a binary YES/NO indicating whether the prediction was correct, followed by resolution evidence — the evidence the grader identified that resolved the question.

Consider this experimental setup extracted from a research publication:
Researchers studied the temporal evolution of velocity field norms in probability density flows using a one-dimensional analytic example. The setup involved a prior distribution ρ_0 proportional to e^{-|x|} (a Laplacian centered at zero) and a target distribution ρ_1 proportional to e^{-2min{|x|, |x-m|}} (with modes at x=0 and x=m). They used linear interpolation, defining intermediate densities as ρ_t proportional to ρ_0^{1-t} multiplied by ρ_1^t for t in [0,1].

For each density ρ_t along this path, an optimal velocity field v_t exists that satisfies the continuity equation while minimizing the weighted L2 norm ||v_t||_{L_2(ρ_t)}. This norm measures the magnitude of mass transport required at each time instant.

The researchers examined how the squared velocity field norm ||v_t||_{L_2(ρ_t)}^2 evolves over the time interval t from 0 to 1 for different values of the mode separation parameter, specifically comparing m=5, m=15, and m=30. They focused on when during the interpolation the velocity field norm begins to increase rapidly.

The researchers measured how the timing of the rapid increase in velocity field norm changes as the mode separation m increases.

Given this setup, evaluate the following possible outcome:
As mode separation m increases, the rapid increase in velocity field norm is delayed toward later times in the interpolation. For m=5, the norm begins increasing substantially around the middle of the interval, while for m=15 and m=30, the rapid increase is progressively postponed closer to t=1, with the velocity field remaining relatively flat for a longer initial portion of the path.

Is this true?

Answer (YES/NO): YES